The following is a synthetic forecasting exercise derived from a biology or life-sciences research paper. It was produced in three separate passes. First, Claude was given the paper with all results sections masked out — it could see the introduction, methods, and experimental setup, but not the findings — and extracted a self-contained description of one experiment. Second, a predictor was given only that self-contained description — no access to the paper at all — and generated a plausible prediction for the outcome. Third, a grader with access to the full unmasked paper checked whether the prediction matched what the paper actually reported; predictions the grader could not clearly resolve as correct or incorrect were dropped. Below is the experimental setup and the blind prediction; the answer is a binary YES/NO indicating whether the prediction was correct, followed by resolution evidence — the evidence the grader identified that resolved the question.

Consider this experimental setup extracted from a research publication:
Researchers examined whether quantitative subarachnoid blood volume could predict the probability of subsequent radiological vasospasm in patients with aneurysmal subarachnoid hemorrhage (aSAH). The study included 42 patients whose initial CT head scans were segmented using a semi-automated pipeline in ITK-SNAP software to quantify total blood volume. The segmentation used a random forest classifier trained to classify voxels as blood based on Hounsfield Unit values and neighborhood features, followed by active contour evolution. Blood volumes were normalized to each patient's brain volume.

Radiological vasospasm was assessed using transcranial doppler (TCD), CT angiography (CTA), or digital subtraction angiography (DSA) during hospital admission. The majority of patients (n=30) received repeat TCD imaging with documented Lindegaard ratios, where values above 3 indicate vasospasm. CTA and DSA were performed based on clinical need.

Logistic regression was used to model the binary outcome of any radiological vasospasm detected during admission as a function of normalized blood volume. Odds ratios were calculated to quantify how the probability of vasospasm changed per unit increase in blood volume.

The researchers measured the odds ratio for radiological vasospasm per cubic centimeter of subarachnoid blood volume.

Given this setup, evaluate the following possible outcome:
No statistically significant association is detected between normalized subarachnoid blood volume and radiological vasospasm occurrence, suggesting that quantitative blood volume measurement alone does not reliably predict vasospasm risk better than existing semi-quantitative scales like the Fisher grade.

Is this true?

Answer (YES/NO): NO